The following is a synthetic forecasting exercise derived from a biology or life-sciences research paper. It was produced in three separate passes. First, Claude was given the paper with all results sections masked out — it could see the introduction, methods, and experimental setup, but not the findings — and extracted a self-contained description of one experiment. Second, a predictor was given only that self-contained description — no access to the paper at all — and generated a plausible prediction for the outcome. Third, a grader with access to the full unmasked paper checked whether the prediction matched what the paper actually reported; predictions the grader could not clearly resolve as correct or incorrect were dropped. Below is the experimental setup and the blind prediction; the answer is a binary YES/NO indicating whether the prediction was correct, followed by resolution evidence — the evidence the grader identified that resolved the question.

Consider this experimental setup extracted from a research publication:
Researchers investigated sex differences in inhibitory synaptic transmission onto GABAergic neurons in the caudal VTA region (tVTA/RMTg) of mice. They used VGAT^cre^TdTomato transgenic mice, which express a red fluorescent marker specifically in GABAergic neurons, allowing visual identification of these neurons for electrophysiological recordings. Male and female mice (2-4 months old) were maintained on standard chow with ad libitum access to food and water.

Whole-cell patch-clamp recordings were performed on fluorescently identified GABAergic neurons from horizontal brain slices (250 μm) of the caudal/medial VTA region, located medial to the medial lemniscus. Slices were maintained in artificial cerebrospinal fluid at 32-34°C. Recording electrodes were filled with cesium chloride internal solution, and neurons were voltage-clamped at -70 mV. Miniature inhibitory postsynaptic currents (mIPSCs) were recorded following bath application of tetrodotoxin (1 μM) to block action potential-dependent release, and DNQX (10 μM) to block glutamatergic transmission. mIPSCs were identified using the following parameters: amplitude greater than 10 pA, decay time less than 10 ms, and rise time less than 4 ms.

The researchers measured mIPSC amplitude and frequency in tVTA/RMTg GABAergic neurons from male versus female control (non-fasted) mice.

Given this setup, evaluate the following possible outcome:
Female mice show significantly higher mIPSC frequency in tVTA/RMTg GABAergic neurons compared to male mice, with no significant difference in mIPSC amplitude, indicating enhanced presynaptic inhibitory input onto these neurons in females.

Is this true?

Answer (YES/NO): NO